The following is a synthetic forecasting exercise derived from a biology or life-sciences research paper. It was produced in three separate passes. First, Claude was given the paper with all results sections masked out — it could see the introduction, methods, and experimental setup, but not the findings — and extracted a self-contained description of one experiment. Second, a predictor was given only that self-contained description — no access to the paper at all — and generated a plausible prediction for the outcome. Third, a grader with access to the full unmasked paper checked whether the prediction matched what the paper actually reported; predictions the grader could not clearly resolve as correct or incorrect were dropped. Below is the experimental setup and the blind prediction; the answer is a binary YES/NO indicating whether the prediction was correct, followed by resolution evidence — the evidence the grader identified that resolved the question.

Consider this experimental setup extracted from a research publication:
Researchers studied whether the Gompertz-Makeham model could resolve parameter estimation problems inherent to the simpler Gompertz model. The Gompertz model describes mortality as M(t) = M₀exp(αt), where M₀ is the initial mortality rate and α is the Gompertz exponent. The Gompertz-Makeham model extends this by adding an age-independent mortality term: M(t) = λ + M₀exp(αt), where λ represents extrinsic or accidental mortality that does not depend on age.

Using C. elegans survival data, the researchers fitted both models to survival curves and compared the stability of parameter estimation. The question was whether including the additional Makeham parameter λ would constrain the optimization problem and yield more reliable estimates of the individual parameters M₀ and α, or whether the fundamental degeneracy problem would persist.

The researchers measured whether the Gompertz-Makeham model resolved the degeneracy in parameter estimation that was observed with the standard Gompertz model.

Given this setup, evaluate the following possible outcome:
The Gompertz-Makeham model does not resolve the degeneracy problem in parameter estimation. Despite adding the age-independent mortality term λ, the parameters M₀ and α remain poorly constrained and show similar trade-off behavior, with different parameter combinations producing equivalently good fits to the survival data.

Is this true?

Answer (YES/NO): YES